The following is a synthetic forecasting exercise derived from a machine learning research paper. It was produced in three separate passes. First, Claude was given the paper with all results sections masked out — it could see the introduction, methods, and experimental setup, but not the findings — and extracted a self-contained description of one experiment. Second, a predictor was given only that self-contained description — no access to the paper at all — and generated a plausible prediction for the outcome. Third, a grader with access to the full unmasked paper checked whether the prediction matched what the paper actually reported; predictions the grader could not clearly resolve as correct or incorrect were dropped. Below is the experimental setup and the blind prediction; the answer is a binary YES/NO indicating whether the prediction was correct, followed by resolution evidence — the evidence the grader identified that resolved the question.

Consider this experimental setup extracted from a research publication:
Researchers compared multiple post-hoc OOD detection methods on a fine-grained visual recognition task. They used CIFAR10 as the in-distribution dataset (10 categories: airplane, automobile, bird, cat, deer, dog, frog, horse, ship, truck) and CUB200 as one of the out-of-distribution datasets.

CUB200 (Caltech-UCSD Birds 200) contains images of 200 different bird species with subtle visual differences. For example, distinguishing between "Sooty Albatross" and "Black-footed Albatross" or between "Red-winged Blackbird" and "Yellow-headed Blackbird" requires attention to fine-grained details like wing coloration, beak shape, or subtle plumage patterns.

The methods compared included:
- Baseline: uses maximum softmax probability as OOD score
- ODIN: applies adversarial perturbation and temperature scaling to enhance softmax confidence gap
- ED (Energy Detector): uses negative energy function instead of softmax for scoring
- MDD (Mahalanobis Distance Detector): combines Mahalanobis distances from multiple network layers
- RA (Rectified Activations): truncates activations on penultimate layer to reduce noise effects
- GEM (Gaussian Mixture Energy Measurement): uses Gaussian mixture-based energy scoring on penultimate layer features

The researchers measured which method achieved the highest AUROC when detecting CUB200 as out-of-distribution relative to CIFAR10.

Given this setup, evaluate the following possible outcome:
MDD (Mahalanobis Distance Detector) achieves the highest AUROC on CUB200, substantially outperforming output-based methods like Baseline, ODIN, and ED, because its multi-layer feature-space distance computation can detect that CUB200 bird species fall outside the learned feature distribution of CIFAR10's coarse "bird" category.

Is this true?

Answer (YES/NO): YES